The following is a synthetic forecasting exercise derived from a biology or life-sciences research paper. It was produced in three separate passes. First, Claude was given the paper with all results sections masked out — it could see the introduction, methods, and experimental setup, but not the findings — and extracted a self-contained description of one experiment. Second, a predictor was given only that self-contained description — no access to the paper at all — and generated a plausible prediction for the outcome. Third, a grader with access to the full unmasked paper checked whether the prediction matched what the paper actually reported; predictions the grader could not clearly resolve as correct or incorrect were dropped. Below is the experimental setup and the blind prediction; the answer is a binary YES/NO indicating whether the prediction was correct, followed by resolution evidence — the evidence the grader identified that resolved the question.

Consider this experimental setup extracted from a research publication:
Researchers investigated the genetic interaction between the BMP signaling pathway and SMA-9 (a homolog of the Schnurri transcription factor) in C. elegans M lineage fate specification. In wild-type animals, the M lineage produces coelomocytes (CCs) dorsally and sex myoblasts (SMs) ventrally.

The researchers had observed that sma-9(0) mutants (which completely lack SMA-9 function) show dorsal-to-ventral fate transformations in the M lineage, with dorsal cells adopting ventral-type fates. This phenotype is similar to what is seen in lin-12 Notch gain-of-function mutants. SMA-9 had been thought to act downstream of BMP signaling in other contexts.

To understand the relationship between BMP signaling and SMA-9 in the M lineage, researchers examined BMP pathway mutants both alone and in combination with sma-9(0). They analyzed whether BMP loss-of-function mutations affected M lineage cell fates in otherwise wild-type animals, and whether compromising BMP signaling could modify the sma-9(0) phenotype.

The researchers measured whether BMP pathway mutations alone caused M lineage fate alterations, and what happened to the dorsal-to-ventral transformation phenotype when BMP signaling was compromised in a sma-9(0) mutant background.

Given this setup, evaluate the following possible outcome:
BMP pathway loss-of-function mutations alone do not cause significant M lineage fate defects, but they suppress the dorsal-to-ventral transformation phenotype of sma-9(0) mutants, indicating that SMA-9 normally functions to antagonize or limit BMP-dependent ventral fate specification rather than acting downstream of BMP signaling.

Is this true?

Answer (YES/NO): YES